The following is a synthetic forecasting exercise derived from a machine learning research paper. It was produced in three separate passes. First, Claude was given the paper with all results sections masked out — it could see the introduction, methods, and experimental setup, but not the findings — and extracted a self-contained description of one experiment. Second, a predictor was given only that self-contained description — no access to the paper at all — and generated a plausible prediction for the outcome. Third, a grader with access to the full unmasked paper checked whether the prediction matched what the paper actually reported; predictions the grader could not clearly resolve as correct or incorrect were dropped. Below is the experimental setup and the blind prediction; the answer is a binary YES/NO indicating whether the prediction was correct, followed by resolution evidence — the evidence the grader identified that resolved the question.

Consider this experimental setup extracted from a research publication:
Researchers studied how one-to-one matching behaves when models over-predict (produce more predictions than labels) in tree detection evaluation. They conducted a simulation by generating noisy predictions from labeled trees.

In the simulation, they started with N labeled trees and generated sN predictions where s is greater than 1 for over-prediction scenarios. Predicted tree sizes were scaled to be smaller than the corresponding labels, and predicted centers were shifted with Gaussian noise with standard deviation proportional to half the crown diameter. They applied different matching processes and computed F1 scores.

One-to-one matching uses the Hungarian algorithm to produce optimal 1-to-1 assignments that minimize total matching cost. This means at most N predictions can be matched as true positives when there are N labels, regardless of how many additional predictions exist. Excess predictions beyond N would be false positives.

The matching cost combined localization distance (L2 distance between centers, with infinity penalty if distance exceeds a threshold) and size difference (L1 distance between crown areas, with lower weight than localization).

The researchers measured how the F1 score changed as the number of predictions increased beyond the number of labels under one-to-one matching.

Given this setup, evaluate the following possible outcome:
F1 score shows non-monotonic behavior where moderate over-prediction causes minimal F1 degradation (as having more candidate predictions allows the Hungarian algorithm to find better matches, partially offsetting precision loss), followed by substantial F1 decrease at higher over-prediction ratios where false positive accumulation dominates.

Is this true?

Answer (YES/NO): NO